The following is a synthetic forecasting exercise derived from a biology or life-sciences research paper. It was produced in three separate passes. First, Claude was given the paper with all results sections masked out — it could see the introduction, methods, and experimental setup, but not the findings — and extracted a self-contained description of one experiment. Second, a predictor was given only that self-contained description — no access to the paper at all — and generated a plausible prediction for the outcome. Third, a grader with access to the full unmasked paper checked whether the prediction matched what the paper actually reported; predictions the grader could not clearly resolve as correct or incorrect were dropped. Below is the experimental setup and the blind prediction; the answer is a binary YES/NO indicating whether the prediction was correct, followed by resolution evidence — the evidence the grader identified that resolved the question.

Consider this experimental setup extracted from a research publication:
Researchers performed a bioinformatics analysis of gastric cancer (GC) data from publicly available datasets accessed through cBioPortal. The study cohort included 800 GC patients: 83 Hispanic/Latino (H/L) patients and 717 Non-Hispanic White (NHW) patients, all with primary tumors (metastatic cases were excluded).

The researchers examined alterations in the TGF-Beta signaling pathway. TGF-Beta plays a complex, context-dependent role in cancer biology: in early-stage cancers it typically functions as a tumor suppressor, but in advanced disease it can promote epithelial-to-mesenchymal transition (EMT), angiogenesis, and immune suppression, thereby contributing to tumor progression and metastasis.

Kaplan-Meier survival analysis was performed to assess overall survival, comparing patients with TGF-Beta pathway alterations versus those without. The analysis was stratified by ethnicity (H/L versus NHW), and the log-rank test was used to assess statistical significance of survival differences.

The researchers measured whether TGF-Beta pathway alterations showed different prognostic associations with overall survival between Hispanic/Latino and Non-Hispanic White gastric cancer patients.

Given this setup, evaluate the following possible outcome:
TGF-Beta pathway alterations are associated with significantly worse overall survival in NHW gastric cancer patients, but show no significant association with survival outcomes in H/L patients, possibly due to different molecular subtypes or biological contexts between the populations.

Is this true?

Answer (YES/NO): YES